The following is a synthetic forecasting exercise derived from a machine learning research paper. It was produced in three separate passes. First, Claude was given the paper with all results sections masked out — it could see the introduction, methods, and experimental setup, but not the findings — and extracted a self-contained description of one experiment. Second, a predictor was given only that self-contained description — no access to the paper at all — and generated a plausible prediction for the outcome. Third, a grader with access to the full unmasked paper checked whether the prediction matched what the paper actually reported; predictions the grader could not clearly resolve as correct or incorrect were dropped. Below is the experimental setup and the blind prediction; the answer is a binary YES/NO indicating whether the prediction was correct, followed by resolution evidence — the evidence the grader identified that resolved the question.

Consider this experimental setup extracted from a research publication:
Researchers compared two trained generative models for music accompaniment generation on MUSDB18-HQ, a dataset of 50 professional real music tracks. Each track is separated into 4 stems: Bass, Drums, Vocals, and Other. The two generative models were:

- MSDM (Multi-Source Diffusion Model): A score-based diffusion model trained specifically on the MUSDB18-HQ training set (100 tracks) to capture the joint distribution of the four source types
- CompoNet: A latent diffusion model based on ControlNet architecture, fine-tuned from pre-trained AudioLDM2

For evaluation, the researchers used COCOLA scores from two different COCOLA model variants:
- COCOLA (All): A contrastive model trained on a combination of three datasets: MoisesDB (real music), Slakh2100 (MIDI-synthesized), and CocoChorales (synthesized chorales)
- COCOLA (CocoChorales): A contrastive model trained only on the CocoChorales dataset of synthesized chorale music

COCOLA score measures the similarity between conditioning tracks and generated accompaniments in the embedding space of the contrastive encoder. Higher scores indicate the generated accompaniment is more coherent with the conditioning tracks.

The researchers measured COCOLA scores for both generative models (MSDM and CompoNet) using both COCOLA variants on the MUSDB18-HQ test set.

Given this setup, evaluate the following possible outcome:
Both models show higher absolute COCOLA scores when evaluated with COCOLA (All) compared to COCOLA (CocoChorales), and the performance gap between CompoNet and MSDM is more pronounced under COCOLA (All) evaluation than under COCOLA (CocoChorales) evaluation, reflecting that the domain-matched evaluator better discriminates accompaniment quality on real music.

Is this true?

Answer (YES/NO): NO